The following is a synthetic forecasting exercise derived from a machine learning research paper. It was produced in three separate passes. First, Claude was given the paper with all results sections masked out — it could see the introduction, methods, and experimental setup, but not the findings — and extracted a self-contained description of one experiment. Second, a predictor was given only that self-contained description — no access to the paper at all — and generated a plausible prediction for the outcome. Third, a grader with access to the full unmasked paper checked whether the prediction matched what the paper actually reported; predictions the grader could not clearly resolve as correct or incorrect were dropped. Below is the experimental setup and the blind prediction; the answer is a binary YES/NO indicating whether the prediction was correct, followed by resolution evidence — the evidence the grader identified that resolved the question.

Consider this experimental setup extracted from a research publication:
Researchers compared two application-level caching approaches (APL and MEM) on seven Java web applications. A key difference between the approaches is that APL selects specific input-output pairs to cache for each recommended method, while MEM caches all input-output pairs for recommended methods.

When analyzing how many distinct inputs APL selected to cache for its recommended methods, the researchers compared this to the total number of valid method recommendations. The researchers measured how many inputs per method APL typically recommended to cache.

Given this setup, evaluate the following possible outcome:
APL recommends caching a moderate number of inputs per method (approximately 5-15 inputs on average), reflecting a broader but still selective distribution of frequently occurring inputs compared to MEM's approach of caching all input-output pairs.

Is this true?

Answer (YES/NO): NO